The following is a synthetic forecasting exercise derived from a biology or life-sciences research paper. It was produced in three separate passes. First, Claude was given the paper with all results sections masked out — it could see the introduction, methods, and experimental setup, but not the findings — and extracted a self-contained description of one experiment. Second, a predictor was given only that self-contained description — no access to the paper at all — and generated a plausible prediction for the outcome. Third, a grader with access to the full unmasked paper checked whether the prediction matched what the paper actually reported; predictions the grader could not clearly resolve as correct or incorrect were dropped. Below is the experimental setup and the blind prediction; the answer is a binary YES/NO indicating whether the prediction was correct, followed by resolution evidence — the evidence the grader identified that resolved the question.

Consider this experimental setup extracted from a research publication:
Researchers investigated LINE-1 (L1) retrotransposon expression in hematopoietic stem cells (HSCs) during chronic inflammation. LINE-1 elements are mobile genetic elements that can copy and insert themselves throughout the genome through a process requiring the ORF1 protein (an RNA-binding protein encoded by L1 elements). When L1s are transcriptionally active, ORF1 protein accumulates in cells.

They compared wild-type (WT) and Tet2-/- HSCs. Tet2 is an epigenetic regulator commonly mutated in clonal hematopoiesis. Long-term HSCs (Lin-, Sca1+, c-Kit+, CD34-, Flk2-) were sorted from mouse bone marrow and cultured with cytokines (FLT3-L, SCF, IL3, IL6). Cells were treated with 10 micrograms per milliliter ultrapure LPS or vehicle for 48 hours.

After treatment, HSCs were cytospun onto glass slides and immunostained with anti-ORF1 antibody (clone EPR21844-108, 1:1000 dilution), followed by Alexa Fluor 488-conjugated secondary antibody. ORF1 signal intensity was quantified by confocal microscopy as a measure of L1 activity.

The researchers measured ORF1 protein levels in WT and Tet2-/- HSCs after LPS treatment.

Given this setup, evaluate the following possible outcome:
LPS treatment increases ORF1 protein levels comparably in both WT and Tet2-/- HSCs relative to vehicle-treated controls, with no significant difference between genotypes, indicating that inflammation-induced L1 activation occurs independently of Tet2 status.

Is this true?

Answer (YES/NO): NO